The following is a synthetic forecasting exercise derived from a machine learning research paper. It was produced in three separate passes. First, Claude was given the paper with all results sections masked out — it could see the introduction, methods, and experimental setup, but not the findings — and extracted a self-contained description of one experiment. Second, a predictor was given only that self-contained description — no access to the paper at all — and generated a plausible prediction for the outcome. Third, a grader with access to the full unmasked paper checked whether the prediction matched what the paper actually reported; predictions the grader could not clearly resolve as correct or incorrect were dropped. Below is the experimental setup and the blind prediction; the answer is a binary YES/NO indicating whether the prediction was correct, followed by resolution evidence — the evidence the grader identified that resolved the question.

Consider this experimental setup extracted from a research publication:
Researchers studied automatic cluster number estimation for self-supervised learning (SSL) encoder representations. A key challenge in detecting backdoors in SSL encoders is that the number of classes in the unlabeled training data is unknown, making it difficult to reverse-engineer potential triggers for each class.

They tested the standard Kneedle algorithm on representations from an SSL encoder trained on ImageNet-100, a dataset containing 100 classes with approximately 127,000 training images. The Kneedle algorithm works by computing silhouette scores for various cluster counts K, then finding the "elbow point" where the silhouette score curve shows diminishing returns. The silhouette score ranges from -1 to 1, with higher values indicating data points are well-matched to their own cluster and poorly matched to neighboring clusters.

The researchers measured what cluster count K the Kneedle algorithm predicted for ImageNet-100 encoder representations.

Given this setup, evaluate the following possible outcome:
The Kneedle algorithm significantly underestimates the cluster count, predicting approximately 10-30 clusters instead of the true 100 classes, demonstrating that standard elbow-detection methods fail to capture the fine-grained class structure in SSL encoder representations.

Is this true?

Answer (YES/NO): YES